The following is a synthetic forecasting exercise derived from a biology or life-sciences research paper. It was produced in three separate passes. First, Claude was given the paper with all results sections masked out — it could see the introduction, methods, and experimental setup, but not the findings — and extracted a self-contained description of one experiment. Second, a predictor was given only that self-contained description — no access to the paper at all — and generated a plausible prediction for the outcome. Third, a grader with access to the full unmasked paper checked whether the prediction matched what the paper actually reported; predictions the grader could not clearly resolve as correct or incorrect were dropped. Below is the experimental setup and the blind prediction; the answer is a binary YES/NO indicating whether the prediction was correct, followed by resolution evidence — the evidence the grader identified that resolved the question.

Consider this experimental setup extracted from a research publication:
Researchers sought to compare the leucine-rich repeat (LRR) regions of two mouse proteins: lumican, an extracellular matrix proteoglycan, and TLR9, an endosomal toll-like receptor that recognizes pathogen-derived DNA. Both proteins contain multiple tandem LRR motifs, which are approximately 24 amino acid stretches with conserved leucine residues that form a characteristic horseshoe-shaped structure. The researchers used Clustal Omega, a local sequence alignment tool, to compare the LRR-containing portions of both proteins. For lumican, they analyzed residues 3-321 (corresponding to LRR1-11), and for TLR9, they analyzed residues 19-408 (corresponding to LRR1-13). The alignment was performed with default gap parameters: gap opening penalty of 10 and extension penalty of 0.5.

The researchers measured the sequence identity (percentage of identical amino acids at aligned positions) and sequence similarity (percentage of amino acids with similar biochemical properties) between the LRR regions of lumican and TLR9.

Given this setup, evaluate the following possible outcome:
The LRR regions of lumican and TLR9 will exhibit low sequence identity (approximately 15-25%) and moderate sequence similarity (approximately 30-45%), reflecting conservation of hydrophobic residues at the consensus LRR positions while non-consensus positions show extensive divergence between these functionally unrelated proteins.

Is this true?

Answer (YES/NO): YES